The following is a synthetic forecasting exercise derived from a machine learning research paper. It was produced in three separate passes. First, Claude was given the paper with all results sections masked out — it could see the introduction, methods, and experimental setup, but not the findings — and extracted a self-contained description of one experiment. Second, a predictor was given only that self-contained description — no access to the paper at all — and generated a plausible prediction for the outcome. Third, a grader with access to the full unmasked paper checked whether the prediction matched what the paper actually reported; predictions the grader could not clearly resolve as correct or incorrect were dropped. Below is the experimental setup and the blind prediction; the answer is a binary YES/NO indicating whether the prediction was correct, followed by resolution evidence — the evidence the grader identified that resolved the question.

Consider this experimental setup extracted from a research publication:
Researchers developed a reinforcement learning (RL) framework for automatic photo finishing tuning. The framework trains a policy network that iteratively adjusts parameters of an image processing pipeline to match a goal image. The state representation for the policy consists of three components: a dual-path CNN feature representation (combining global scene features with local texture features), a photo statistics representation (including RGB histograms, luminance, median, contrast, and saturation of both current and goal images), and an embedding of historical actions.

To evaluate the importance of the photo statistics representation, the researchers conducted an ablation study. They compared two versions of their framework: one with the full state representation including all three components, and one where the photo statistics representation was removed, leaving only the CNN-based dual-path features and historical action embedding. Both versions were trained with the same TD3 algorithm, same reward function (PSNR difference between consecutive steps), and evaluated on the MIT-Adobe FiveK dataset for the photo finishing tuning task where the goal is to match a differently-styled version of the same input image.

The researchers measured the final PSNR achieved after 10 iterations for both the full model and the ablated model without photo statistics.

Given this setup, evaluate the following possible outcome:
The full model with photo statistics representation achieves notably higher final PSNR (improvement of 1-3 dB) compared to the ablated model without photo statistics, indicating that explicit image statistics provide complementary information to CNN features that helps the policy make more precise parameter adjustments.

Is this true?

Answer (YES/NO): YES